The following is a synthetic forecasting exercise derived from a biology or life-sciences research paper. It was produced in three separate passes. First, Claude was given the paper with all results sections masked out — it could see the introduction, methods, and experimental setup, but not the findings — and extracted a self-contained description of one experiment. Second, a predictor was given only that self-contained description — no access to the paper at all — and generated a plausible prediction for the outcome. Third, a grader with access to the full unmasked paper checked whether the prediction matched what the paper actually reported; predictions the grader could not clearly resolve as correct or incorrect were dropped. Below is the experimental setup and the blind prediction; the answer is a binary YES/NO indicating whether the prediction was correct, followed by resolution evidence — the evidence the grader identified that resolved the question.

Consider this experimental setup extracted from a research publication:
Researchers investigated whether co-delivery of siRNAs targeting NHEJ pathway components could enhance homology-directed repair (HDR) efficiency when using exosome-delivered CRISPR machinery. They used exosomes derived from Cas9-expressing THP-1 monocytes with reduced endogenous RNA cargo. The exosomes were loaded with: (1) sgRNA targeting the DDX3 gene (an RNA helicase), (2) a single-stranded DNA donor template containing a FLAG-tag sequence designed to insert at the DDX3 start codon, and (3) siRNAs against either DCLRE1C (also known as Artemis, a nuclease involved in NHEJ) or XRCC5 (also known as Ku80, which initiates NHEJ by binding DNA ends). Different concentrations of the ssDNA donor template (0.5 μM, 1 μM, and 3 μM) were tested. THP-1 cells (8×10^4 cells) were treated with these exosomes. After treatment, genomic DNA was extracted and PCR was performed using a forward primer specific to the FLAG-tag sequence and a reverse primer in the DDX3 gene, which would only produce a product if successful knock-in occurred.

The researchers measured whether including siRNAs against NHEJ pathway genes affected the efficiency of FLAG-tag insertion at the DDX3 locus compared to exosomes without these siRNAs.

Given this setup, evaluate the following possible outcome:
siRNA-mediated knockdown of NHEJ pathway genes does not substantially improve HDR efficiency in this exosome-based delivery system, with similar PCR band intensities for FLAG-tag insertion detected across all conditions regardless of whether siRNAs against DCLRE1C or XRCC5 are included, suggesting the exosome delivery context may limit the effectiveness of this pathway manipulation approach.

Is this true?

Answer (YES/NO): NO